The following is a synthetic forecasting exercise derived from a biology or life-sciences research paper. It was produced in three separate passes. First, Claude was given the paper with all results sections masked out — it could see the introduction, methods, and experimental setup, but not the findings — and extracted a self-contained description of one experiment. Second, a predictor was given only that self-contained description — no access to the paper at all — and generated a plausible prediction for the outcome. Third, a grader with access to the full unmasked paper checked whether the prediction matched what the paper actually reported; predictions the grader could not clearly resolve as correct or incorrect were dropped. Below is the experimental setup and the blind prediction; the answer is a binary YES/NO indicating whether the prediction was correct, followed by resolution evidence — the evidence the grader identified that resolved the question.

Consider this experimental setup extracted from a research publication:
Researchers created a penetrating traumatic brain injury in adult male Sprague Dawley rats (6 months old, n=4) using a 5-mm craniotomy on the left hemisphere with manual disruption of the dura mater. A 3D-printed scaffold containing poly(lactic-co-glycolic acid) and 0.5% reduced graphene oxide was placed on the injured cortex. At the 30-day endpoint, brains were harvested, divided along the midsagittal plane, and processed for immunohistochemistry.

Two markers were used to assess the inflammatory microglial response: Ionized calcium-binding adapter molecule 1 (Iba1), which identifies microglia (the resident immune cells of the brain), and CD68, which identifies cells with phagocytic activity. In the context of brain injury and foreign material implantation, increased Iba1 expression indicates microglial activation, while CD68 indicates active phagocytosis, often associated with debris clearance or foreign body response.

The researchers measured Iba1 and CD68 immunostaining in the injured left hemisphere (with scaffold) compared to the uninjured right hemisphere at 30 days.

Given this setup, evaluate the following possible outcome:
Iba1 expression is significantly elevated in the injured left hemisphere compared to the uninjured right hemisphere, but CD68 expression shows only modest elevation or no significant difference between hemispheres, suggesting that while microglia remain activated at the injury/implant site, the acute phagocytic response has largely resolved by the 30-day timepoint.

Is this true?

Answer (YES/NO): NO